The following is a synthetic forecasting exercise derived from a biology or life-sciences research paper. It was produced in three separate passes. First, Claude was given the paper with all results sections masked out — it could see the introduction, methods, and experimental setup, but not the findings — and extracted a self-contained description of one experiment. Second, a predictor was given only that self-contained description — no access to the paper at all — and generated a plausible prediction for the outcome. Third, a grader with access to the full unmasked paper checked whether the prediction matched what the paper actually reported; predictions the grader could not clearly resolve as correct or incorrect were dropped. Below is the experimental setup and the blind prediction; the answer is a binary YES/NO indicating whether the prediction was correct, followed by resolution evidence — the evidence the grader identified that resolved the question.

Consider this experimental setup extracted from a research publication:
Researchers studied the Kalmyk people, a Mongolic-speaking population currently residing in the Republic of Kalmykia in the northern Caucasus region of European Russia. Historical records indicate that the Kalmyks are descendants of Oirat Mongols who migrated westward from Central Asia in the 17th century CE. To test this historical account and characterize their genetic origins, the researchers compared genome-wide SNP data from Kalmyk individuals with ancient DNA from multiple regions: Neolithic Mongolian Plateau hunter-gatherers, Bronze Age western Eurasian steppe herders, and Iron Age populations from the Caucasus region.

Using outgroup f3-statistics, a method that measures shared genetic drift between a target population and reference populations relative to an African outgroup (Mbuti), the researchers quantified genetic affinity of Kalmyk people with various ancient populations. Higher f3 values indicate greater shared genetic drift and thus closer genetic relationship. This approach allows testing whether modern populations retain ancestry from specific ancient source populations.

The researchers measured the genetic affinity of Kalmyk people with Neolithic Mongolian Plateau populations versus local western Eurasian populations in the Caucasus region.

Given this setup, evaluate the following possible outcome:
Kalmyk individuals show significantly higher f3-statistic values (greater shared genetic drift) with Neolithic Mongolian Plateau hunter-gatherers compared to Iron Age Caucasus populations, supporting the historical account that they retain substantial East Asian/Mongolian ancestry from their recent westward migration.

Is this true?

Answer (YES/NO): NO